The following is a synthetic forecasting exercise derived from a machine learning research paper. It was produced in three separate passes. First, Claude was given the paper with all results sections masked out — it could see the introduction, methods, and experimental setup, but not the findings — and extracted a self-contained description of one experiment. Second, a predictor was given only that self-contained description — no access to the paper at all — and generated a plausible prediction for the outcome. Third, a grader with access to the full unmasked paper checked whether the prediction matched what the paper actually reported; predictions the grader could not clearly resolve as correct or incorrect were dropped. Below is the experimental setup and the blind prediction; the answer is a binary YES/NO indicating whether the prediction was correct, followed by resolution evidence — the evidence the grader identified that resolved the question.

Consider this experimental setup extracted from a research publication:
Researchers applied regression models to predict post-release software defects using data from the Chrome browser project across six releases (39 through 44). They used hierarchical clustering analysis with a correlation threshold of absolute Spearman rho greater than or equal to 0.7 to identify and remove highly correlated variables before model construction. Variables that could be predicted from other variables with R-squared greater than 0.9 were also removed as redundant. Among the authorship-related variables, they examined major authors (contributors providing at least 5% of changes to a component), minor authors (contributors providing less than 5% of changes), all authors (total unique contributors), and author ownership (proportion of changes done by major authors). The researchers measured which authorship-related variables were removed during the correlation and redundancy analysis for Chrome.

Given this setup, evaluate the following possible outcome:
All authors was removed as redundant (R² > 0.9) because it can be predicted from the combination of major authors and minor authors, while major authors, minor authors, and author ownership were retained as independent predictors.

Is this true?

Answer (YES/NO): NO